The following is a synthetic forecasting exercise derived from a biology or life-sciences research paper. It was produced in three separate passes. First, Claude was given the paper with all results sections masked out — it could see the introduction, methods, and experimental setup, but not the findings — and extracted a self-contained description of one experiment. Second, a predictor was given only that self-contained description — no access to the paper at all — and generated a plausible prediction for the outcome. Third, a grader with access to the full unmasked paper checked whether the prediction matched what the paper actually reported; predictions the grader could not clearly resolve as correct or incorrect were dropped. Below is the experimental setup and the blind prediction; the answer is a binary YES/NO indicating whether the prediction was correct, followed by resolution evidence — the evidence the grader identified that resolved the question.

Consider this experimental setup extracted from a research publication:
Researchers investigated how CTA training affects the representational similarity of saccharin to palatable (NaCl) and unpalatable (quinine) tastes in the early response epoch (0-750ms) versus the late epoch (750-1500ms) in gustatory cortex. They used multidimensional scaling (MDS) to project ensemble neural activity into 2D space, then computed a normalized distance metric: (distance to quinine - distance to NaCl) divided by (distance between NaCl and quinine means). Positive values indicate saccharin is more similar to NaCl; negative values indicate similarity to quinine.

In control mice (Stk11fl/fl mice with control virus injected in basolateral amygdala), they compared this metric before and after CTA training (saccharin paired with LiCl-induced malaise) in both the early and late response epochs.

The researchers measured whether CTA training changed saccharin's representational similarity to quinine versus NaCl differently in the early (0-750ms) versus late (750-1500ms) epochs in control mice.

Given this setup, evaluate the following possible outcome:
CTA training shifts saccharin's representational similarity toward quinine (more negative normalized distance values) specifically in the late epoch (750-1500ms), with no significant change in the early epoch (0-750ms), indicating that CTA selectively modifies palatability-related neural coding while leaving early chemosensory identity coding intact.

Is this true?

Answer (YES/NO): YES